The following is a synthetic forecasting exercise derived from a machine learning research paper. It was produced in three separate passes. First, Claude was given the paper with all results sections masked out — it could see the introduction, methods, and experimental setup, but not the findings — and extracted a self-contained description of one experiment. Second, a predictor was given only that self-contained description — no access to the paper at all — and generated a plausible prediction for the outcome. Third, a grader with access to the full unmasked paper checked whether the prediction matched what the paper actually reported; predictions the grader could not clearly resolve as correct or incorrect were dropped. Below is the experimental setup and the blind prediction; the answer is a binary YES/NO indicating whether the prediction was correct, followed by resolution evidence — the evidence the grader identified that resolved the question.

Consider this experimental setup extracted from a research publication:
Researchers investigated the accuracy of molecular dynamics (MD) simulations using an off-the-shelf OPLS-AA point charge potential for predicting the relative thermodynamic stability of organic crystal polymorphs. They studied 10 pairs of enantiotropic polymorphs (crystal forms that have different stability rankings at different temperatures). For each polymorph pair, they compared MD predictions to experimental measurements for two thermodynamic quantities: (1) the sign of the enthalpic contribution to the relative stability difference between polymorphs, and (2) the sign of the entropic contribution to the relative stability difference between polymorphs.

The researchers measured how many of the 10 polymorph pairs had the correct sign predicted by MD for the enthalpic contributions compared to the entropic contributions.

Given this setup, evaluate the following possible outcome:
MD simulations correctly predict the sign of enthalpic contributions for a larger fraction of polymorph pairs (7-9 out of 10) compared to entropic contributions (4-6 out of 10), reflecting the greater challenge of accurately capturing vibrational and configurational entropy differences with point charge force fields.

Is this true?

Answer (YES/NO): NO